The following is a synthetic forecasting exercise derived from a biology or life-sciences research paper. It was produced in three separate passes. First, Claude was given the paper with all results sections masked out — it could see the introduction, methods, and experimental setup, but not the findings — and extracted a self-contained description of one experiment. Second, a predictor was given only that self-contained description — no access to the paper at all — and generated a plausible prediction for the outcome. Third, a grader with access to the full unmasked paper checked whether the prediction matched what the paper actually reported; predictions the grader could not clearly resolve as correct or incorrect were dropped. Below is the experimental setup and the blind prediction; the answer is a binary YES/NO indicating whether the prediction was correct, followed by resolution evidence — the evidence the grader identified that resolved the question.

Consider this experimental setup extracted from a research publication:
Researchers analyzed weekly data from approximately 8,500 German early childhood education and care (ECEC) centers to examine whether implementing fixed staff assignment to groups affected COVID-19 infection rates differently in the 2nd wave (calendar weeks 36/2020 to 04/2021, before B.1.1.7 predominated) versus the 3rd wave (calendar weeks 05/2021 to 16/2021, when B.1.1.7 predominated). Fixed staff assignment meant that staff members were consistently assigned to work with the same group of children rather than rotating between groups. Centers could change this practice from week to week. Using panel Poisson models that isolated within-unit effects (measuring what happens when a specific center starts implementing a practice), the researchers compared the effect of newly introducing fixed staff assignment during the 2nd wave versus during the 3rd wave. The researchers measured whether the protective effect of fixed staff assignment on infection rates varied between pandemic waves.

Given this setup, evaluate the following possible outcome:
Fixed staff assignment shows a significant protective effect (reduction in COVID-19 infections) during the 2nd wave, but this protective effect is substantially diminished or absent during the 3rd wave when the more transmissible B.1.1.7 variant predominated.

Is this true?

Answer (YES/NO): NO